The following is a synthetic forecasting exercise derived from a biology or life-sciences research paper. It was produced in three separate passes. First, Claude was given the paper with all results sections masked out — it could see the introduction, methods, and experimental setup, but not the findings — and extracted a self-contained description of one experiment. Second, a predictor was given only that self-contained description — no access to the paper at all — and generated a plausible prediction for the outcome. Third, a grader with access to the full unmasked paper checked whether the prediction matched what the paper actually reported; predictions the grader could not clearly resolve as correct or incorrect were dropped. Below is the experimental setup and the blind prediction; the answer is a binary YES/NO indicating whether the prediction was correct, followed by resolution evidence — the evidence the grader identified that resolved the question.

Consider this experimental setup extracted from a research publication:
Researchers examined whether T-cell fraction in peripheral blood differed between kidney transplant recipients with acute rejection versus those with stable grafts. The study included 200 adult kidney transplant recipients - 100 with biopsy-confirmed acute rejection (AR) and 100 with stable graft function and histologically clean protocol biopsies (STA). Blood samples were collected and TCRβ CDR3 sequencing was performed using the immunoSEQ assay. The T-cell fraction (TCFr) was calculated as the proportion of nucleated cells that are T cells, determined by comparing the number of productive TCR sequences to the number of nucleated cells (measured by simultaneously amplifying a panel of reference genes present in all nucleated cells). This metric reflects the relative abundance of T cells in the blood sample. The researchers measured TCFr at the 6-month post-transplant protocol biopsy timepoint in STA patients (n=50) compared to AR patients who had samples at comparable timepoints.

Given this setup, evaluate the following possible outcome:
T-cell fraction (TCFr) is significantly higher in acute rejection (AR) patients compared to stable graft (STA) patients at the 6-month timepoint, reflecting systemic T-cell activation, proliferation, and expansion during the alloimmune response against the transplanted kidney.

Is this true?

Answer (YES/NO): YES